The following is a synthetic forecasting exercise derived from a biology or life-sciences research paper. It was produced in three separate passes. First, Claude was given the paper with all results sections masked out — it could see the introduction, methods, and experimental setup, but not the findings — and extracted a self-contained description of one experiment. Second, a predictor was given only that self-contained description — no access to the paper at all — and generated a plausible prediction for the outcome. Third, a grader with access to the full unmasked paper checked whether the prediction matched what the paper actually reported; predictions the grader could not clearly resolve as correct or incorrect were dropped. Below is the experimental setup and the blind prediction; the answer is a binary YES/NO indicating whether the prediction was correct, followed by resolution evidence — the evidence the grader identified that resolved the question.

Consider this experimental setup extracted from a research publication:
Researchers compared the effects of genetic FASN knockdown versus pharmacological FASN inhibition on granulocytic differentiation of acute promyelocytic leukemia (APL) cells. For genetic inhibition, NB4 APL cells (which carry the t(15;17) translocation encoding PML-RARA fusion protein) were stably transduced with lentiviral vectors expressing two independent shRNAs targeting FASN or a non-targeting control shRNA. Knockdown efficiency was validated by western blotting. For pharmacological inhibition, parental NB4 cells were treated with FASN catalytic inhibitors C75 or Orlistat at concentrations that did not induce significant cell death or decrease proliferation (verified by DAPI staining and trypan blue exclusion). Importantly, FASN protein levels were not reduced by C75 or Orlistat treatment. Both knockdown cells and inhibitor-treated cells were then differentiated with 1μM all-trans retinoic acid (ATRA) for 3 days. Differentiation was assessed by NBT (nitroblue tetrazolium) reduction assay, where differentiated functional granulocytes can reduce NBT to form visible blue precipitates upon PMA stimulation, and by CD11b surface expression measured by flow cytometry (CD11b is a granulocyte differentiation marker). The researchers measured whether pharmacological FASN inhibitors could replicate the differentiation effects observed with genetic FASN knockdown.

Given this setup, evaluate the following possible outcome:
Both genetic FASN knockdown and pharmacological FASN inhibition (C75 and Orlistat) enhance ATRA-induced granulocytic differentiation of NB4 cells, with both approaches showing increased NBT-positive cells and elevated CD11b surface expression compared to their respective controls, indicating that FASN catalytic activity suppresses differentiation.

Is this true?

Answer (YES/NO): NO